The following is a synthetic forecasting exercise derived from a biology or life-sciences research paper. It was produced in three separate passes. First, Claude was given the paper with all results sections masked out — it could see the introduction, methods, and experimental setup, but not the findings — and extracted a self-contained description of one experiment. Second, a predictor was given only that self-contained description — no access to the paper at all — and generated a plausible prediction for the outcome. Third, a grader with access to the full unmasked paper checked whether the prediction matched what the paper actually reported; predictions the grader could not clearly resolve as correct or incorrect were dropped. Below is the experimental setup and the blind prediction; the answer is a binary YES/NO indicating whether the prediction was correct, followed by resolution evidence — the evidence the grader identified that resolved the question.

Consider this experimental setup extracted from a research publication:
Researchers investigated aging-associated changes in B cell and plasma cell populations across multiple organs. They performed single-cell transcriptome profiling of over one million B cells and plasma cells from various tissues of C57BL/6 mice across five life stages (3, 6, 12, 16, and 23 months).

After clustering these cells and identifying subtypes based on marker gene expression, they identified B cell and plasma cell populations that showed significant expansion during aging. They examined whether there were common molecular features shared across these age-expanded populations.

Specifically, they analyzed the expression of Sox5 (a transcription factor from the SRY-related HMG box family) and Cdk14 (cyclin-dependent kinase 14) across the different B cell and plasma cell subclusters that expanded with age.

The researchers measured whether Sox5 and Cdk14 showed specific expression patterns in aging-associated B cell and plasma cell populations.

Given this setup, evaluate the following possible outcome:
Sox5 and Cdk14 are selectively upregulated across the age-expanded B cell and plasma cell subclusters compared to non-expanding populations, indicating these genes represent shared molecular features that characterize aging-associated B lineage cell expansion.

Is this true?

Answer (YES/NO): YES